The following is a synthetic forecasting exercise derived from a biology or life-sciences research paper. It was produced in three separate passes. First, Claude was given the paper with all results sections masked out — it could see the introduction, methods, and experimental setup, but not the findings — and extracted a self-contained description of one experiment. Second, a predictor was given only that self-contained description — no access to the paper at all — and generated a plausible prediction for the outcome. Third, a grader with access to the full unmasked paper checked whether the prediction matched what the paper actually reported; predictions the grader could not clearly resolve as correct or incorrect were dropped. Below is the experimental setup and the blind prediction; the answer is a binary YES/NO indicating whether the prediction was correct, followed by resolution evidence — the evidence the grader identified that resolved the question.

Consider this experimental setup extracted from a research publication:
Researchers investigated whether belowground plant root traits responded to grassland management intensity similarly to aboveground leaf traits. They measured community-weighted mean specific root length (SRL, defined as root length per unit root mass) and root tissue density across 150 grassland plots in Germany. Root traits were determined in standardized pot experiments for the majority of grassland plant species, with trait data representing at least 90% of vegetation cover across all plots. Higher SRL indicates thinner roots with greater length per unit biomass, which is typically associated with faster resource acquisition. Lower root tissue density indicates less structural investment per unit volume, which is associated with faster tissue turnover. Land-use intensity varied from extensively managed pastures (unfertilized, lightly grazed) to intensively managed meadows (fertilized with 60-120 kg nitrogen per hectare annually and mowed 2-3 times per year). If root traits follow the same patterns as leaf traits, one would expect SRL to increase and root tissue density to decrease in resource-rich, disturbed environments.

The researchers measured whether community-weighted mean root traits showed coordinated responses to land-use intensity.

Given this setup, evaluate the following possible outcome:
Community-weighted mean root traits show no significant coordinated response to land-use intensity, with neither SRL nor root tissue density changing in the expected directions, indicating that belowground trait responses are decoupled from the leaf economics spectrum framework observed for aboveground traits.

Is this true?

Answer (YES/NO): NO